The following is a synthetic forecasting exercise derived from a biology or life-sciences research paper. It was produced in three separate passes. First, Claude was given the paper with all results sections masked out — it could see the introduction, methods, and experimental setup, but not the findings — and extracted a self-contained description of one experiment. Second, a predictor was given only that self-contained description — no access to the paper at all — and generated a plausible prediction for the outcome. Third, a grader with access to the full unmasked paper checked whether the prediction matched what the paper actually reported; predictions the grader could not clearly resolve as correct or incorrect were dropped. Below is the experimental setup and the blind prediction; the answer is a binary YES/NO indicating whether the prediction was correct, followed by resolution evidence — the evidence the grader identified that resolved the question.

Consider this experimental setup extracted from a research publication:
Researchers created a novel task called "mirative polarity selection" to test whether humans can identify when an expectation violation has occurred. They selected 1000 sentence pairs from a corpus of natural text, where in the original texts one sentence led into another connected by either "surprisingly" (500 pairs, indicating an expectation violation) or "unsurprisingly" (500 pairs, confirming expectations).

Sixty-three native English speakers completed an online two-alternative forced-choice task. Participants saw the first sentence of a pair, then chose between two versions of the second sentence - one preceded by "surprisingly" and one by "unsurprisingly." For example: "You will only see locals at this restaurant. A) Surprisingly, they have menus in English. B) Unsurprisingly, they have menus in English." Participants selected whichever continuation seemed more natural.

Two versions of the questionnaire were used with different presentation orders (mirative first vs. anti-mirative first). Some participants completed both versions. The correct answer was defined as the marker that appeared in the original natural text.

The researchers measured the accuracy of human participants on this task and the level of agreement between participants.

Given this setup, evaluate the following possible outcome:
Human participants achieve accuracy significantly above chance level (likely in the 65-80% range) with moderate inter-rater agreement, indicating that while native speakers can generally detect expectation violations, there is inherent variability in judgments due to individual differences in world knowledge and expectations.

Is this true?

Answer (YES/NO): YES